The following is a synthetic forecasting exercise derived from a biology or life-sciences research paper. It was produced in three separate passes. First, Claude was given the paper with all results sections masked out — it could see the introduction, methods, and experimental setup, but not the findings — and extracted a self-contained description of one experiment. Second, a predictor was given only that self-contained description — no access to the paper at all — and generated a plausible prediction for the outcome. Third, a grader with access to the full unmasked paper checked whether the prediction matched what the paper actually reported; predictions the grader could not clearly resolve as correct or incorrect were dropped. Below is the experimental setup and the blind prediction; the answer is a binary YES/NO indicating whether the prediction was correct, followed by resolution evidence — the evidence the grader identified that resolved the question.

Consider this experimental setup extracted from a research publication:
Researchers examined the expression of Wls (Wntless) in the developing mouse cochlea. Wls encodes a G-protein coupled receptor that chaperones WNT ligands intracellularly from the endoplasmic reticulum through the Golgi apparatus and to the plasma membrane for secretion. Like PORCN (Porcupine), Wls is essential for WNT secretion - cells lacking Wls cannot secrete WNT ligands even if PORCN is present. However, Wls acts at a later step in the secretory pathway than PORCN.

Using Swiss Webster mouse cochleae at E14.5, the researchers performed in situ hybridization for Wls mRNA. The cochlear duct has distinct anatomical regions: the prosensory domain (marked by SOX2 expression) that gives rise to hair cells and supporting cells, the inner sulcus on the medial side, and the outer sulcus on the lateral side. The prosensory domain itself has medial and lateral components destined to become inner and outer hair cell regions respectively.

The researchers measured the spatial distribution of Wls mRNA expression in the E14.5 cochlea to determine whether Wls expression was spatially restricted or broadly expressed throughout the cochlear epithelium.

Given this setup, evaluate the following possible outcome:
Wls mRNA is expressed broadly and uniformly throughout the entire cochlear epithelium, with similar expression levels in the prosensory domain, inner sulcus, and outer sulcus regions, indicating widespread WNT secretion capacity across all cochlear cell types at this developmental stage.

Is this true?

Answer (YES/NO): NO